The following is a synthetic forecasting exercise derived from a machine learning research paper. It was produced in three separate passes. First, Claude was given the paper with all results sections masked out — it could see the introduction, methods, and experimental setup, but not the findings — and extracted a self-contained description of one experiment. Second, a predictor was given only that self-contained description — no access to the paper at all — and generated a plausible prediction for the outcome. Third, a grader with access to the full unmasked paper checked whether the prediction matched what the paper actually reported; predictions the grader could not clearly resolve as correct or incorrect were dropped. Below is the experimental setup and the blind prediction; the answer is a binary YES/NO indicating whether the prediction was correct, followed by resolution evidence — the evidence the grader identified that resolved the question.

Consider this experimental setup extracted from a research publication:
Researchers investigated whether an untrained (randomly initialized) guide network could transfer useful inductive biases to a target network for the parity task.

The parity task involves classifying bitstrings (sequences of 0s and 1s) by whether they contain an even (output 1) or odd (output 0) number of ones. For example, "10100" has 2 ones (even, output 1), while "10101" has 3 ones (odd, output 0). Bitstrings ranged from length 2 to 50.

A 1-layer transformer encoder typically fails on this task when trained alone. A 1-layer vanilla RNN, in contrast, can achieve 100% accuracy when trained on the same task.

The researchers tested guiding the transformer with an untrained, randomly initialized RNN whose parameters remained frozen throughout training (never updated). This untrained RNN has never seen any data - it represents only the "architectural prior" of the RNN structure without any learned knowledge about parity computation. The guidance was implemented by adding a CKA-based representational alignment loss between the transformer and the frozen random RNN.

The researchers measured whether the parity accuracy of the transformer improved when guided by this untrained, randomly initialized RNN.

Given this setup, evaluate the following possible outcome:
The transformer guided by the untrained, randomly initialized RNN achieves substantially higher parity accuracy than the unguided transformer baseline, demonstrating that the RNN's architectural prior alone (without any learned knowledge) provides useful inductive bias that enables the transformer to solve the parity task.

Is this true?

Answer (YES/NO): NO